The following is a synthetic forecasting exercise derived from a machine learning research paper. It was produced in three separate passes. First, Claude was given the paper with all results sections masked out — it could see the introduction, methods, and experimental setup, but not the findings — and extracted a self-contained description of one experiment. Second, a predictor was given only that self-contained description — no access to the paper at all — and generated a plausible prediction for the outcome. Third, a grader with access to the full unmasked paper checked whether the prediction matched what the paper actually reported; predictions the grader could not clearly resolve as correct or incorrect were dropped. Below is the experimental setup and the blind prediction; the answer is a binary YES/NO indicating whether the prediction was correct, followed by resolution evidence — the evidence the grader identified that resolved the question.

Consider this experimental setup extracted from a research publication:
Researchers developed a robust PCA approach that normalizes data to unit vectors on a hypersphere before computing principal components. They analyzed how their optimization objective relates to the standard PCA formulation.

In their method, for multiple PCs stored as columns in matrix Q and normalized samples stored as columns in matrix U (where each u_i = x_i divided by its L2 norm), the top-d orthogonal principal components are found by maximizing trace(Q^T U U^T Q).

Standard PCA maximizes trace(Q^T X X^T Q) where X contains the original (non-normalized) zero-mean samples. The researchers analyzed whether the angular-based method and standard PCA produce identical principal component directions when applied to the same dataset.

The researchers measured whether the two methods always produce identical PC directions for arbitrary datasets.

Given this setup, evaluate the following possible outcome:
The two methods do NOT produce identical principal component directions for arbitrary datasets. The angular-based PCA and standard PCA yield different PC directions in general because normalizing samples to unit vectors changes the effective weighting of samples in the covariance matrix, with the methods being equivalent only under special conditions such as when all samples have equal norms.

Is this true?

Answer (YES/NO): YES